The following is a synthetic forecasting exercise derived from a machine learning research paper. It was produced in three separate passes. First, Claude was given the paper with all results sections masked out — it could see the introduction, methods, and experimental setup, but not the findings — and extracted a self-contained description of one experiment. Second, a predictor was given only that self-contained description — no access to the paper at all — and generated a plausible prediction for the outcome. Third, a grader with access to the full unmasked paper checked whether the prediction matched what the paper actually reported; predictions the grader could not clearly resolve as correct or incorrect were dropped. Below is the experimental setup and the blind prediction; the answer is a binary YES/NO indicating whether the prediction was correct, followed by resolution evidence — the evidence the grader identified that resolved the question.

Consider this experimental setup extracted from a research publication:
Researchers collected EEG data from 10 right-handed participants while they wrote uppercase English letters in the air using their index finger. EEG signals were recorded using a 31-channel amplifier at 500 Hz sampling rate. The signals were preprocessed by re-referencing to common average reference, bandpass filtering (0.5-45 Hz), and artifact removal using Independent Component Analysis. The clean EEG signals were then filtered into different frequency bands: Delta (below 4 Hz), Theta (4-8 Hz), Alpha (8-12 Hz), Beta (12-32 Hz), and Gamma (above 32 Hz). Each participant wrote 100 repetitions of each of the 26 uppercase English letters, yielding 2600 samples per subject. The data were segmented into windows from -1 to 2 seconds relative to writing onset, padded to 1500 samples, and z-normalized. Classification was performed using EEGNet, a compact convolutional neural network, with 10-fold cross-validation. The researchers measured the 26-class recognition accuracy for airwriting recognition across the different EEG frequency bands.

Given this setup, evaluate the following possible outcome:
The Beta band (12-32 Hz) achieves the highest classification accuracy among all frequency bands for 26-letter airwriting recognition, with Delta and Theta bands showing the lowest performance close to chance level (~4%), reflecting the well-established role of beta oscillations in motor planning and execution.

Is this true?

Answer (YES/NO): NO